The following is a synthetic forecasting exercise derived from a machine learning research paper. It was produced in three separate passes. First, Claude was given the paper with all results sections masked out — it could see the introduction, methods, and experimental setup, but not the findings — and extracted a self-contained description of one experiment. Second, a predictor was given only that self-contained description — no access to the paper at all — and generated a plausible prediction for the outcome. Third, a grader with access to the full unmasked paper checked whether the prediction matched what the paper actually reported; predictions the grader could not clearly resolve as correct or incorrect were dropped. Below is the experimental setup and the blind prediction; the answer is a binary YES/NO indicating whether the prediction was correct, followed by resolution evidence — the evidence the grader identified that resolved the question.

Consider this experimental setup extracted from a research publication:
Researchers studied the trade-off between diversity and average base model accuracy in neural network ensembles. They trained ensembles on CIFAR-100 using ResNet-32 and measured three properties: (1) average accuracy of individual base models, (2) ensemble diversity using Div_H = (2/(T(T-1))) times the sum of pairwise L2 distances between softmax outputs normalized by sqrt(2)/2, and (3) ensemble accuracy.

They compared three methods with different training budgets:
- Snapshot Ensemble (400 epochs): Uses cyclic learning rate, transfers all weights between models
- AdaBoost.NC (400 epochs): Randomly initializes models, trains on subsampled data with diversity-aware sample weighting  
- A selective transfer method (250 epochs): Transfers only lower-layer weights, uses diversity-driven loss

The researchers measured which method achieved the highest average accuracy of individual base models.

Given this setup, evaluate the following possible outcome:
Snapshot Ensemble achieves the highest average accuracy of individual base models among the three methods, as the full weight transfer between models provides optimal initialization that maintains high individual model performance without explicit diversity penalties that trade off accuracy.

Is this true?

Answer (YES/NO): YES